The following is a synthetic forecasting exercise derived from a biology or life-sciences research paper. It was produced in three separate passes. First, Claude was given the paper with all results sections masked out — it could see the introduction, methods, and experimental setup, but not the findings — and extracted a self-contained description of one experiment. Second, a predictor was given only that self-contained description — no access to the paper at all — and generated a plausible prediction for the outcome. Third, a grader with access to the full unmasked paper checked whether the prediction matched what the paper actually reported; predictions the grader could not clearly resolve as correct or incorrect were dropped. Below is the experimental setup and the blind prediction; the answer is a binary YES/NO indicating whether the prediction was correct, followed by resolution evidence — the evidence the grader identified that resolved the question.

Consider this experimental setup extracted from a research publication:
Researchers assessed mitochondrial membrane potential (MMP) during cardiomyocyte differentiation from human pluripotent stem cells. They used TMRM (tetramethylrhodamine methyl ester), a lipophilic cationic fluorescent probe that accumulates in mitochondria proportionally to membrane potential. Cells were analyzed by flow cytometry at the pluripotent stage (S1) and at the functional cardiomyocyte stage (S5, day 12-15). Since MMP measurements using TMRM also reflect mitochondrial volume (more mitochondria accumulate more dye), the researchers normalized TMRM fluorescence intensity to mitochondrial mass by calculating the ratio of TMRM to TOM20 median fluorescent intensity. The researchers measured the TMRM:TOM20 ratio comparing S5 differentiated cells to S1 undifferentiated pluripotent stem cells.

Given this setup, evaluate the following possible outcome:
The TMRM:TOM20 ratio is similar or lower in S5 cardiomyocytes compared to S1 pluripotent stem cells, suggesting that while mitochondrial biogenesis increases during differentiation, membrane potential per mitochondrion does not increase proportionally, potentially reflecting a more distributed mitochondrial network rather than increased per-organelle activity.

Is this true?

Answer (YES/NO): NO